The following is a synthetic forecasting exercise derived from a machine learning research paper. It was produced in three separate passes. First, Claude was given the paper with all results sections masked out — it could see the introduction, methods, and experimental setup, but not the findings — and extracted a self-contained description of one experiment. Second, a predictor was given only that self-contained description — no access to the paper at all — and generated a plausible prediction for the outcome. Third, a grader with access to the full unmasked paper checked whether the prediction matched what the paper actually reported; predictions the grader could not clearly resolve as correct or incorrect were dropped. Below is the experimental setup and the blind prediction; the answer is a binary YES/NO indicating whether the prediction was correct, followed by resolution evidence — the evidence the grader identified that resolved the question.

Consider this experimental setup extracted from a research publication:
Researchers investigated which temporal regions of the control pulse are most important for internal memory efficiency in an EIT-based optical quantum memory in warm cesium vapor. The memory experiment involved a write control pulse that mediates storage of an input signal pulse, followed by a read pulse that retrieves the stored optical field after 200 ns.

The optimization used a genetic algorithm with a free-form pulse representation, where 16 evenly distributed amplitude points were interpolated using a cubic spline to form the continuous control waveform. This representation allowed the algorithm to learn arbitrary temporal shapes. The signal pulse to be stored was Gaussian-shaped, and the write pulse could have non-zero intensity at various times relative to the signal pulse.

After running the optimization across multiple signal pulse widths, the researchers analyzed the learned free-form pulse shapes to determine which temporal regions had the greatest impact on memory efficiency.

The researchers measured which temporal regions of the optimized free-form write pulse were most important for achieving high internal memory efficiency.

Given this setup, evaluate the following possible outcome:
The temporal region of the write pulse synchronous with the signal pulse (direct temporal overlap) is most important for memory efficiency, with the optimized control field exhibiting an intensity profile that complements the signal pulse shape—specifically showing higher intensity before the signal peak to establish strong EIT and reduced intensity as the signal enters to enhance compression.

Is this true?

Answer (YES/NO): YES